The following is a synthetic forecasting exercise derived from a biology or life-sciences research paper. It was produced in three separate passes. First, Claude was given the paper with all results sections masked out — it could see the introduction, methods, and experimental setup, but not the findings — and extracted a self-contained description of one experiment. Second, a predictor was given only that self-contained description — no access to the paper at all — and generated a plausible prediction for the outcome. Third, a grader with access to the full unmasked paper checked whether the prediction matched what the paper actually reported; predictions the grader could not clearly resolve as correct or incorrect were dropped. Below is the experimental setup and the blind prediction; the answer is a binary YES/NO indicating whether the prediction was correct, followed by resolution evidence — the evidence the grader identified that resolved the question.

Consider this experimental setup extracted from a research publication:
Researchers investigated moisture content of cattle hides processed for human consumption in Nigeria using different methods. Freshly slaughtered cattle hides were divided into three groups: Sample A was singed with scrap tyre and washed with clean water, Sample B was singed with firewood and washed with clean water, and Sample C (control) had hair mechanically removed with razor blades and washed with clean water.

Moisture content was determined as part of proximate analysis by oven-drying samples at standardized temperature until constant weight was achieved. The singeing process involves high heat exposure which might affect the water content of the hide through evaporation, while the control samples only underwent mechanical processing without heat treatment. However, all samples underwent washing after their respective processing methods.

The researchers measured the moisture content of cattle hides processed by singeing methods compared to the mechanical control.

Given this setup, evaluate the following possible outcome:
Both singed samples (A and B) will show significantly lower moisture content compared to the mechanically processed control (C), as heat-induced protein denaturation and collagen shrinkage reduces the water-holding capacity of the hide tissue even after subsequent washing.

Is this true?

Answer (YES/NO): YES